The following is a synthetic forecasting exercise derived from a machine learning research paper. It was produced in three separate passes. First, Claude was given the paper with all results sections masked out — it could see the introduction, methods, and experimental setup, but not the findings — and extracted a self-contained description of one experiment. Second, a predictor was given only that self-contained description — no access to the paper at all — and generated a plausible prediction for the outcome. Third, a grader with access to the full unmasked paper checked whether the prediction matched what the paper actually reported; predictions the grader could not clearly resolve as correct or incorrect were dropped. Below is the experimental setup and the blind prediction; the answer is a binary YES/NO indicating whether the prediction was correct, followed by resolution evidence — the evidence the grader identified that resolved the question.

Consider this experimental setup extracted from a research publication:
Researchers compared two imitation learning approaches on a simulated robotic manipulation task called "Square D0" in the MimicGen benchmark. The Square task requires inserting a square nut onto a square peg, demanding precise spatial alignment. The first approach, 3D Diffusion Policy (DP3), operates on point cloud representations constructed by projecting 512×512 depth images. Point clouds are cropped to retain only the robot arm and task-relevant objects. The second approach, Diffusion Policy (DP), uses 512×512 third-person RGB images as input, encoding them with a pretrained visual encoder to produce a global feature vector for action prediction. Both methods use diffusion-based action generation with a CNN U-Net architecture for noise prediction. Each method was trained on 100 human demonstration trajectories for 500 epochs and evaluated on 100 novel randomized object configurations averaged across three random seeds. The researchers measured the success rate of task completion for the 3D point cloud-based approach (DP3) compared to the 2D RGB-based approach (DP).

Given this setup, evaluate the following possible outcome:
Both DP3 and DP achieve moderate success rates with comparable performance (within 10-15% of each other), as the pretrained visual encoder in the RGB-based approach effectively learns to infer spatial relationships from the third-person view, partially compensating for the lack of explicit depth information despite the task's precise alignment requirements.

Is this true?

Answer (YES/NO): NO